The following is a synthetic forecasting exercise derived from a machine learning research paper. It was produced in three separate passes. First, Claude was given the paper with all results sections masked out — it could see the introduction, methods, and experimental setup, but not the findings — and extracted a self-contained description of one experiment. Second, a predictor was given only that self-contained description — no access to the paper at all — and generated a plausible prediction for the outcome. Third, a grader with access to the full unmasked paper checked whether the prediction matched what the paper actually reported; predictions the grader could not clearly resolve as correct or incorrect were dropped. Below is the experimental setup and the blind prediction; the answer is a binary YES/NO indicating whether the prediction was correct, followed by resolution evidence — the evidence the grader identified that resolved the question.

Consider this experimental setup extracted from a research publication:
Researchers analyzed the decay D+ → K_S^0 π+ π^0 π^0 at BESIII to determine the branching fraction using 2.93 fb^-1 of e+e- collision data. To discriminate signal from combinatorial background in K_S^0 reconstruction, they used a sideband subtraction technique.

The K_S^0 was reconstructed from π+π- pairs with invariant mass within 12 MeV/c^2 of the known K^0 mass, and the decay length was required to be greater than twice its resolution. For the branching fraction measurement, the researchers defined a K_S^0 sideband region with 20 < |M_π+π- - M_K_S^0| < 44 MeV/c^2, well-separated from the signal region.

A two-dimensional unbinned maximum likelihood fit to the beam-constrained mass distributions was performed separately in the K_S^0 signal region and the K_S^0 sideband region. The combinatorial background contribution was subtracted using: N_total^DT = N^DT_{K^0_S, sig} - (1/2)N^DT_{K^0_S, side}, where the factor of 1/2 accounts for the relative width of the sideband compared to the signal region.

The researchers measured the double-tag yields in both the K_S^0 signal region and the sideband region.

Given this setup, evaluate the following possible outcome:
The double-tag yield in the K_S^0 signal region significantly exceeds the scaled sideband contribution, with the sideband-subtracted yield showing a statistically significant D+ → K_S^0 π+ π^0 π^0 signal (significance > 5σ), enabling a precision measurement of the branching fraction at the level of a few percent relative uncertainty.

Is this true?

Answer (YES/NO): YES